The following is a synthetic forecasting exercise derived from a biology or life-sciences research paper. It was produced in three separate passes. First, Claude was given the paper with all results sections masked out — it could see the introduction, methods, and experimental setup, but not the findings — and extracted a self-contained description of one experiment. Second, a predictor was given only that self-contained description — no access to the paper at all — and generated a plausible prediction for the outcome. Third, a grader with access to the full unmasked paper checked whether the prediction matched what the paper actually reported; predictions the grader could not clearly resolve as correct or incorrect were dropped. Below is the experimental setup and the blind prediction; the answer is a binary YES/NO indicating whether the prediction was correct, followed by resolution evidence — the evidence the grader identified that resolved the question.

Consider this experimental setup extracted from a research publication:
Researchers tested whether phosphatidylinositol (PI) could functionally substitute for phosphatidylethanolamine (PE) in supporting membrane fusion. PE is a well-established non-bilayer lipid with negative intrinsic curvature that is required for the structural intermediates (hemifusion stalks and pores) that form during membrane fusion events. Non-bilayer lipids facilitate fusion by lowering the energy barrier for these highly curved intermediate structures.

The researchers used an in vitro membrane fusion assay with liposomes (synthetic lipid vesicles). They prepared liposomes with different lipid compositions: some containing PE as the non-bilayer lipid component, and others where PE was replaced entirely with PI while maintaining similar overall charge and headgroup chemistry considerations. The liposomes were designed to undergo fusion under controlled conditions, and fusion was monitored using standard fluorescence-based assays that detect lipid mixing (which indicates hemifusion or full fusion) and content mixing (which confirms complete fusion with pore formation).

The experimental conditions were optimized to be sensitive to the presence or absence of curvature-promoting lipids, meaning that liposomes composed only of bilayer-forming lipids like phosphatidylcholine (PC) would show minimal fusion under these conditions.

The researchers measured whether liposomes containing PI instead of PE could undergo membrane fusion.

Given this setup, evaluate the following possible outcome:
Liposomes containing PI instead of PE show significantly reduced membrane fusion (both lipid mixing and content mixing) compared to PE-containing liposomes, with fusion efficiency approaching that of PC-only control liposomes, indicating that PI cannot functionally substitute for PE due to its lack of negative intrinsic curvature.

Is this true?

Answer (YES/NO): NO